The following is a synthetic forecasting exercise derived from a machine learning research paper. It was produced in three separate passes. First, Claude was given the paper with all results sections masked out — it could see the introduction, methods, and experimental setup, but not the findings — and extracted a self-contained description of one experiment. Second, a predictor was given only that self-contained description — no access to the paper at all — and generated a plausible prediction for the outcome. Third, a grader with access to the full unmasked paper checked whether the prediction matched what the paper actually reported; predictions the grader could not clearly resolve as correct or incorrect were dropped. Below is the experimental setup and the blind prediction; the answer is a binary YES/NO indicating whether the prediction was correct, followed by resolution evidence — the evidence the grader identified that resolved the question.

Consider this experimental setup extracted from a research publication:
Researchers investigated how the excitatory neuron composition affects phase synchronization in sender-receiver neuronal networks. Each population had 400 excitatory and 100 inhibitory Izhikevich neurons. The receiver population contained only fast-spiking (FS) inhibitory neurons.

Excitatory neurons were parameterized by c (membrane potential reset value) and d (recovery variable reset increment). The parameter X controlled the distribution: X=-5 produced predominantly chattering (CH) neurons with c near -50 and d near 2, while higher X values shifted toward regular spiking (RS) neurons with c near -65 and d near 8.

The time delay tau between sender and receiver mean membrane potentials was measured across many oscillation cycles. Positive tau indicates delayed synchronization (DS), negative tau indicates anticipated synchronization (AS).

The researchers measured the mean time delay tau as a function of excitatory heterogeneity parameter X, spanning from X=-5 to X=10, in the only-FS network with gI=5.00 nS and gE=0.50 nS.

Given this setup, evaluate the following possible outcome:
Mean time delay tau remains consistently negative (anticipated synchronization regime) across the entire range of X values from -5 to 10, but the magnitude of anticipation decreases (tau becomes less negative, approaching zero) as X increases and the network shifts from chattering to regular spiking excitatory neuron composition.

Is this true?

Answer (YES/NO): NO